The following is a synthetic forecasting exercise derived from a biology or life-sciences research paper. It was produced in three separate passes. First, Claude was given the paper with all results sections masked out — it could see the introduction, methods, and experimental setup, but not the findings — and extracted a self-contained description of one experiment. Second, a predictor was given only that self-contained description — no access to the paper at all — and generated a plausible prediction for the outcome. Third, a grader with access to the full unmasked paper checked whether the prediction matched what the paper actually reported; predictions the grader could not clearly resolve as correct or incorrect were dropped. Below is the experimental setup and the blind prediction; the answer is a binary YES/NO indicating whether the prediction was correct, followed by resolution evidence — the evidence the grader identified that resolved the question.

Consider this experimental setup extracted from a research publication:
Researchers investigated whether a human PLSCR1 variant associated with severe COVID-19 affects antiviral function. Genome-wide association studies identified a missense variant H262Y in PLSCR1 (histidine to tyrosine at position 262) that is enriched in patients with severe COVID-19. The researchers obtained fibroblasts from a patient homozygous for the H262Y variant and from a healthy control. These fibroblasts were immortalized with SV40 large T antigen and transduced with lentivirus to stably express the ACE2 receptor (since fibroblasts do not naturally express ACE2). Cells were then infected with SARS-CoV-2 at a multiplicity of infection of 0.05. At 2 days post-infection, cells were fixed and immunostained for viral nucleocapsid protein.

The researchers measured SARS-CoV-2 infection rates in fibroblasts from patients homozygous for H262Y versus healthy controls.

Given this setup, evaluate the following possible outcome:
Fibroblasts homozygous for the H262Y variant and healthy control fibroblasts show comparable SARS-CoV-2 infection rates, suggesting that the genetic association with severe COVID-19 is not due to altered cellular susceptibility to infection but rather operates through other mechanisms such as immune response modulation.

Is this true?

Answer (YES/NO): NO